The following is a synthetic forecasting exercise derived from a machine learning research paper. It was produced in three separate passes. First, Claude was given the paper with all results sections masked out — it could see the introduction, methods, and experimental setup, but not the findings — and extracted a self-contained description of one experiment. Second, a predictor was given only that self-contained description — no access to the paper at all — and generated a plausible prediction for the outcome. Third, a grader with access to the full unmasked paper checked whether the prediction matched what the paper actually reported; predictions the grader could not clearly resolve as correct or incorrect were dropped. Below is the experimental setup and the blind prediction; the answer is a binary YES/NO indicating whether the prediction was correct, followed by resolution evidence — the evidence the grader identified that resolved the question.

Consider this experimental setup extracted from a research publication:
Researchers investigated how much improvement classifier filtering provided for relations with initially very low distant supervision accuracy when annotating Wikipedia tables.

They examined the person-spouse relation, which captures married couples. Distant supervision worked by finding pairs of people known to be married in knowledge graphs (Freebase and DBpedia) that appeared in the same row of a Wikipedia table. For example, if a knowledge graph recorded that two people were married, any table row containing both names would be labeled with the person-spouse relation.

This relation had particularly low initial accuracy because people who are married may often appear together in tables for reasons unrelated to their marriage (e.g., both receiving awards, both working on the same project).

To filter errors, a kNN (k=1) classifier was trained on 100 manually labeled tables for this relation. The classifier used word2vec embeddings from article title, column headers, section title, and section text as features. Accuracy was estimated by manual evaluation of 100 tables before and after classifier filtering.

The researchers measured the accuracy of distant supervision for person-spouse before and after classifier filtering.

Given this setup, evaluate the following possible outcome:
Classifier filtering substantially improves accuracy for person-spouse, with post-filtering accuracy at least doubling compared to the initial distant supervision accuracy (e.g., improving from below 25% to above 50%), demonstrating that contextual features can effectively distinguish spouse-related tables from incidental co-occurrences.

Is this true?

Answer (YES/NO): YES